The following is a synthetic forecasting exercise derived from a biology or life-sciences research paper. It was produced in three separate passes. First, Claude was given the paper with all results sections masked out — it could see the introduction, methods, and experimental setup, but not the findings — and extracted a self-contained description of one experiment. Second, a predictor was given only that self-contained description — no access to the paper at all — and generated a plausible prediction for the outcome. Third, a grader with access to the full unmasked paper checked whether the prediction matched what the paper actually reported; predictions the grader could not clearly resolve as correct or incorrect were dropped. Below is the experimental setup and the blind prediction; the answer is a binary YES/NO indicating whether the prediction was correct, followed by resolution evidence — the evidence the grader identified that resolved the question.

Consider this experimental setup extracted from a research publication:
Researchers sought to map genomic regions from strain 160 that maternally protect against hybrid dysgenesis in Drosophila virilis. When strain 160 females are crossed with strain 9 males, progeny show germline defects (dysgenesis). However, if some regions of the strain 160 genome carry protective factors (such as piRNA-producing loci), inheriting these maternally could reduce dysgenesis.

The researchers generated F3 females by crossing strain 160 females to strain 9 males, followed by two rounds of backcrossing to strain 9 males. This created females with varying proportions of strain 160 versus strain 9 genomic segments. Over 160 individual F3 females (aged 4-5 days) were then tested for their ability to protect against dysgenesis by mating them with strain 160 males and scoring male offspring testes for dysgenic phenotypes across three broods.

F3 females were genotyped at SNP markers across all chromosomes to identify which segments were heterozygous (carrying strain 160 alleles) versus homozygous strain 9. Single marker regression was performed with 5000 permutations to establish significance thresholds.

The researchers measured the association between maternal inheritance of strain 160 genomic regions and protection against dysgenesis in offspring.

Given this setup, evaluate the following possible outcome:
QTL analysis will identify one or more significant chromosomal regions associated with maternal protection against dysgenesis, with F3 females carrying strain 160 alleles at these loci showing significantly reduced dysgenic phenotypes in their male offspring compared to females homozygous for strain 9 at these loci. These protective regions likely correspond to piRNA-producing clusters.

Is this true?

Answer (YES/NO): YES